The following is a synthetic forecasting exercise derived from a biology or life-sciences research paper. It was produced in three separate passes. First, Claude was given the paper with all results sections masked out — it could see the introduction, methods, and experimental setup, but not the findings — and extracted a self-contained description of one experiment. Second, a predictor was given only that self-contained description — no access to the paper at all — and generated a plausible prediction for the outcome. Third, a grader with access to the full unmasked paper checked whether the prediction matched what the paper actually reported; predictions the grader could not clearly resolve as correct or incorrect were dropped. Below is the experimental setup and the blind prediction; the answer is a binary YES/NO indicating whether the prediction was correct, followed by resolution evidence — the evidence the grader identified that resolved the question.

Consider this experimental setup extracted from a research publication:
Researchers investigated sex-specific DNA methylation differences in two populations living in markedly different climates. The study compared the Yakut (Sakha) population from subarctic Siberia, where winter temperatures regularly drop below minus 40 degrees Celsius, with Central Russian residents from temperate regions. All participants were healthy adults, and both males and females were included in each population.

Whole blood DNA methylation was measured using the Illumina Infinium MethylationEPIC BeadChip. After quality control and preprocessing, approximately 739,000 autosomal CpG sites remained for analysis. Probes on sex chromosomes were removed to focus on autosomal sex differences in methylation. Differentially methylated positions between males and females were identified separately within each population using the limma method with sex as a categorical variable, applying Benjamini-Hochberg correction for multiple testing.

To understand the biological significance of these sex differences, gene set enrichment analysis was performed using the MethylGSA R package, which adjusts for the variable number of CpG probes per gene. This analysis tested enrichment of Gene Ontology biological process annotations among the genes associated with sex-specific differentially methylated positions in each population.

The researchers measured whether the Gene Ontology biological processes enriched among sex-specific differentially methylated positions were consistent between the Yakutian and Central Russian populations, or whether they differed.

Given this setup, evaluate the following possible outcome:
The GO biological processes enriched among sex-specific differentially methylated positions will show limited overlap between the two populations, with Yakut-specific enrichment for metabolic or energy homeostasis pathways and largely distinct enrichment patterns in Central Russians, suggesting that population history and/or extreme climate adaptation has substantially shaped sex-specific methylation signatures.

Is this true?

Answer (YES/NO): NO